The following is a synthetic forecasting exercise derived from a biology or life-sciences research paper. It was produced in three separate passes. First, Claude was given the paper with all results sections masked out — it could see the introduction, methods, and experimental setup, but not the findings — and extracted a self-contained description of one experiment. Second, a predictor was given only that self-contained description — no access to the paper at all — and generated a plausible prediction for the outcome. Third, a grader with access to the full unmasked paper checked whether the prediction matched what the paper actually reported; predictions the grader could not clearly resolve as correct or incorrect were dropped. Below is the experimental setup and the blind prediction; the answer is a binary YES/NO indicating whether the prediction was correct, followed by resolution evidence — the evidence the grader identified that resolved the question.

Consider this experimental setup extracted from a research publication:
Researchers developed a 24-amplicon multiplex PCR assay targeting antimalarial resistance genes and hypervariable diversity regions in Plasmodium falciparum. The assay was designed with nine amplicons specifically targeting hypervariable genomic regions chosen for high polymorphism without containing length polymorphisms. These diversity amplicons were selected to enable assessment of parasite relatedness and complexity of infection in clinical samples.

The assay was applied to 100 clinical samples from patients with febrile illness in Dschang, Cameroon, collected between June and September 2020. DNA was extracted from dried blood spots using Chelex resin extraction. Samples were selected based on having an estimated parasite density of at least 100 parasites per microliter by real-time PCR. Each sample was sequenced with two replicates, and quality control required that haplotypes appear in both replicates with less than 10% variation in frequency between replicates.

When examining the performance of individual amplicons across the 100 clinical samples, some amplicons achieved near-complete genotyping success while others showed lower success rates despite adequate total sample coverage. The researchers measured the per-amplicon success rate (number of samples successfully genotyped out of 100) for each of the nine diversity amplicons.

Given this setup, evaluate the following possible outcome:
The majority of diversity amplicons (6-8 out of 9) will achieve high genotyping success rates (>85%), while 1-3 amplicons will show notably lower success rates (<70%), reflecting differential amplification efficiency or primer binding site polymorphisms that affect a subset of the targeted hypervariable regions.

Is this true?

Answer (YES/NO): NO